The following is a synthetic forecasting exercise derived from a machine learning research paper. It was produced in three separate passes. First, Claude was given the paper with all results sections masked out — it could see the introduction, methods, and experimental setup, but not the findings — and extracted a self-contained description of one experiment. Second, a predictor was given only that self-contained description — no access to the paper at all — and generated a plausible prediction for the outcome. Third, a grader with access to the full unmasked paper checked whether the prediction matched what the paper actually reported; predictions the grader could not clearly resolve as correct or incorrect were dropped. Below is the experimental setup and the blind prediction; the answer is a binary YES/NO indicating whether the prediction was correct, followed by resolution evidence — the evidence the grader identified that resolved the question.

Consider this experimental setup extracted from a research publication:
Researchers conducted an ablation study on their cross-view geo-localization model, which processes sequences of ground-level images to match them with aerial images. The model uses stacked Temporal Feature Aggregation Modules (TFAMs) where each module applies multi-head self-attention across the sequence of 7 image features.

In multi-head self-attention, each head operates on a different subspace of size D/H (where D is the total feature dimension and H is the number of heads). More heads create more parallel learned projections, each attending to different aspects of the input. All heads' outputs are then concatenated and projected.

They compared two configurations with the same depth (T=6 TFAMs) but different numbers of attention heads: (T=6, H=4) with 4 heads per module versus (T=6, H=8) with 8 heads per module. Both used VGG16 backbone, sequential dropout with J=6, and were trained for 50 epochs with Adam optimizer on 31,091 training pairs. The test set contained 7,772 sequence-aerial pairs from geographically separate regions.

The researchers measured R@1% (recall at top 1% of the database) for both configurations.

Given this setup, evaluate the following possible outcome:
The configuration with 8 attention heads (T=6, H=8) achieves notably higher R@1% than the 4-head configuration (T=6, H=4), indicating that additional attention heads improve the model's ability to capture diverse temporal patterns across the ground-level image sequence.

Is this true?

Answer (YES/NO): YES